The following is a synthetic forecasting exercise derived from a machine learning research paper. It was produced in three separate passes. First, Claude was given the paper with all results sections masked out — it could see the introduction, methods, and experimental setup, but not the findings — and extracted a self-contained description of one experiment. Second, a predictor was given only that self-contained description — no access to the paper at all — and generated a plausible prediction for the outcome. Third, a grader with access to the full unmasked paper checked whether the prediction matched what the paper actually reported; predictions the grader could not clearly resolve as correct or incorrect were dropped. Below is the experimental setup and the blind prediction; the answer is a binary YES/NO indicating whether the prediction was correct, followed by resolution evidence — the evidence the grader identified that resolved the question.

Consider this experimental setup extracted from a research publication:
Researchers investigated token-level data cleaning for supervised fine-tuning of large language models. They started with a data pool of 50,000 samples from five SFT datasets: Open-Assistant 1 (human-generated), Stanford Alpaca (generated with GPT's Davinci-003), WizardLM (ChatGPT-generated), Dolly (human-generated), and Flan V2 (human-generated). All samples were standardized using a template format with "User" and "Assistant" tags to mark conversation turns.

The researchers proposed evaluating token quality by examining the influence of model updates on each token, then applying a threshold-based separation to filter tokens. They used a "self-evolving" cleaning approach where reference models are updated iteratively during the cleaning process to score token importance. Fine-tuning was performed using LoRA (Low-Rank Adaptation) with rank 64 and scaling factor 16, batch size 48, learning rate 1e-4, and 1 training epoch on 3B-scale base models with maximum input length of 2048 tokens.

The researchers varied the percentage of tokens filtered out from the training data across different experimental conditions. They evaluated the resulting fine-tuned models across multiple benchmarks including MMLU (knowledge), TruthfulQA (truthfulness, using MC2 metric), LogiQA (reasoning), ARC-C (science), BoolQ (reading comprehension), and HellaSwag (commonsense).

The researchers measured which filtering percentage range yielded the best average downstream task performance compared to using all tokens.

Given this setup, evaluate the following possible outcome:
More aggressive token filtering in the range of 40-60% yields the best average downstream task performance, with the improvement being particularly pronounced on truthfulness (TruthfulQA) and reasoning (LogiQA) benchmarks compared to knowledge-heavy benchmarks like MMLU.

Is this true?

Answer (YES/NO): NO